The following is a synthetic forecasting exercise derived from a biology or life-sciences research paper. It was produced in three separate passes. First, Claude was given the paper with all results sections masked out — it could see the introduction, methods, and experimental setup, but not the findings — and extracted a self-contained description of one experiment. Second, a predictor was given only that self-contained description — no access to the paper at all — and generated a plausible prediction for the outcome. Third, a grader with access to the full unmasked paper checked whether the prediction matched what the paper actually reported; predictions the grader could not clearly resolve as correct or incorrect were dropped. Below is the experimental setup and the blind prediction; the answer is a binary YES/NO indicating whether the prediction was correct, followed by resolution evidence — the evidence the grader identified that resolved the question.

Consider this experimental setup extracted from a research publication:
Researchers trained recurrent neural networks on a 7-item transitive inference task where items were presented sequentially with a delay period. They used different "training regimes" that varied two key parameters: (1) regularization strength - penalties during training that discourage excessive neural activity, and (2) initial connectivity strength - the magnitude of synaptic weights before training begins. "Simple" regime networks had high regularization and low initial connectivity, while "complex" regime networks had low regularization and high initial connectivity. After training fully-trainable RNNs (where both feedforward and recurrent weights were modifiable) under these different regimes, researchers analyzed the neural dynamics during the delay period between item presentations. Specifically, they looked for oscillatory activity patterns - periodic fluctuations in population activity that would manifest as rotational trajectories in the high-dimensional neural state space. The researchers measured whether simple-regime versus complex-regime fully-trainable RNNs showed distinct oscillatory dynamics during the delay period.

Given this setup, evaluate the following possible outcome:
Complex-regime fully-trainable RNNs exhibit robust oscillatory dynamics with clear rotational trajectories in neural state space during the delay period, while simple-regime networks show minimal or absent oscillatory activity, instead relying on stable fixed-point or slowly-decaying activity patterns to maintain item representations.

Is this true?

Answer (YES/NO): NO